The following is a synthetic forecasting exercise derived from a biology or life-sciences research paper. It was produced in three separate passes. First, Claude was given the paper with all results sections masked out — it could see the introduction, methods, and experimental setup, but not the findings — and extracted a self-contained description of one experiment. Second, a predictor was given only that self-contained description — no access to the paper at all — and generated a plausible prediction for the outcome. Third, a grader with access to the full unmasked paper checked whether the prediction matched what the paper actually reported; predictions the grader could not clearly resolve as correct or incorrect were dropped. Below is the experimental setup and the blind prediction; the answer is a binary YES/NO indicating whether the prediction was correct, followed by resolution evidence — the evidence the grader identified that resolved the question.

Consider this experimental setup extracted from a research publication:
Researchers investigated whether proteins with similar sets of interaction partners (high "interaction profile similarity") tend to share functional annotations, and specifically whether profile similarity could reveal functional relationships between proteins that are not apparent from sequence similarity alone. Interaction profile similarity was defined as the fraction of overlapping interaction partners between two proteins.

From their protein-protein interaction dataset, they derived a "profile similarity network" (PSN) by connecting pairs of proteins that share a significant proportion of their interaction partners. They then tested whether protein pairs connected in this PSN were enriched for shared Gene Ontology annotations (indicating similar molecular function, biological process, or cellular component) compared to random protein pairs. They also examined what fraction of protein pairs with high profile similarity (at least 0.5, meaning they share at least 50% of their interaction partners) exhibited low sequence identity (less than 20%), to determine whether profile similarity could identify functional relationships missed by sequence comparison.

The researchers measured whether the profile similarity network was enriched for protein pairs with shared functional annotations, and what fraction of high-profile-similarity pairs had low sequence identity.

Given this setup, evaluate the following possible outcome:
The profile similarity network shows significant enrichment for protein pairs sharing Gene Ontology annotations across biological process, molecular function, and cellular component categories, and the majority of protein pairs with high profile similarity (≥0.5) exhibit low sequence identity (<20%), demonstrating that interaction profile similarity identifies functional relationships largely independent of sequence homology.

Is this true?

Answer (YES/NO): NO